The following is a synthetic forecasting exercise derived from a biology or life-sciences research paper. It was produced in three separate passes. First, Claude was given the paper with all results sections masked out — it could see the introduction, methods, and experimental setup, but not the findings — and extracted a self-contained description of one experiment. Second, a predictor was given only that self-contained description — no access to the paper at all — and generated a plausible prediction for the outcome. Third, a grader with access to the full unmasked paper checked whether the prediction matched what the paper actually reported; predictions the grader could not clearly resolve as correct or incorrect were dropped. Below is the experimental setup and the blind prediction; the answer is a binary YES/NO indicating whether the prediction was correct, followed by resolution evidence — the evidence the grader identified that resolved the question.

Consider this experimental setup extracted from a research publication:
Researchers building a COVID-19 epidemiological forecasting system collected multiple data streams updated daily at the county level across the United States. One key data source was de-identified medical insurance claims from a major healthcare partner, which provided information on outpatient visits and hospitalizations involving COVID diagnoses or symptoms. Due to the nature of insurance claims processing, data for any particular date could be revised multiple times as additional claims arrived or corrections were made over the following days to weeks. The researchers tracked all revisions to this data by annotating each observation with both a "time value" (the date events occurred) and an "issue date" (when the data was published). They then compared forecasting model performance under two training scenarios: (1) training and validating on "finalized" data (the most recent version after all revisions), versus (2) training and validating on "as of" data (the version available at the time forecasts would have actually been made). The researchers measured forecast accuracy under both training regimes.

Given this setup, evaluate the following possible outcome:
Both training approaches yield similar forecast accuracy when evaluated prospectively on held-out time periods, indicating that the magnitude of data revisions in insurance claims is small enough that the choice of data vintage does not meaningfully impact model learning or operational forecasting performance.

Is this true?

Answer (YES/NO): NO